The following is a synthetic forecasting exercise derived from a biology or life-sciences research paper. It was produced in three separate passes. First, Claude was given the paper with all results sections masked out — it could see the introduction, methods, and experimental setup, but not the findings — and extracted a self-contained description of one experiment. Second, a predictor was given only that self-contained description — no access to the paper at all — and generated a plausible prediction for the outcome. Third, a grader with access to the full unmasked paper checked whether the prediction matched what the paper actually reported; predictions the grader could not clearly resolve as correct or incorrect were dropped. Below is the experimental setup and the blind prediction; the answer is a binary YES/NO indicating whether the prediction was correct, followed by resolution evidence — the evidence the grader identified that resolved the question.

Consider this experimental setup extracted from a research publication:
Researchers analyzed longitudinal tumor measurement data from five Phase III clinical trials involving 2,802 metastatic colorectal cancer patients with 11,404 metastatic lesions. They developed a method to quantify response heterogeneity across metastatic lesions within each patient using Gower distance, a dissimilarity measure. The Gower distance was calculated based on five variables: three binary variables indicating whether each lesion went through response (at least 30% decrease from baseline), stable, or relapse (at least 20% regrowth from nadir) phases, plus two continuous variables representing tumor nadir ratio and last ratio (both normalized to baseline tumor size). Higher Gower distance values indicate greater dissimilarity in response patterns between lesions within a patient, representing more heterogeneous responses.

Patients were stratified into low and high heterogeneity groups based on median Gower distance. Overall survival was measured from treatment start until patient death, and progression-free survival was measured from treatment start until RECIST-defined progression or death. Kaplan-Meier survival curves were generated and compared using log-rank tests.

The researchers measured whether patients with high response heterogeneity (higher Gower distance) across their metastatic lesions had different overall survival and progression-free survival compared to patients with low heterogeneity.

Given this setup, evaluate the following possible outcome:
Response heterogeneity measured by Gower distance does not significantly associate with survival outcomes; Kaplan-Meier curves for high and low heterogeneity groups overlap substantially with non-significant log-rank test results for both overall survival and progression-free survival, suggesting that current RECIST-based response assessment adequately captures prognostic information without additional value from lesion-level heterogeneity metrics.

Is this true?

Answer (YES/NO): NO